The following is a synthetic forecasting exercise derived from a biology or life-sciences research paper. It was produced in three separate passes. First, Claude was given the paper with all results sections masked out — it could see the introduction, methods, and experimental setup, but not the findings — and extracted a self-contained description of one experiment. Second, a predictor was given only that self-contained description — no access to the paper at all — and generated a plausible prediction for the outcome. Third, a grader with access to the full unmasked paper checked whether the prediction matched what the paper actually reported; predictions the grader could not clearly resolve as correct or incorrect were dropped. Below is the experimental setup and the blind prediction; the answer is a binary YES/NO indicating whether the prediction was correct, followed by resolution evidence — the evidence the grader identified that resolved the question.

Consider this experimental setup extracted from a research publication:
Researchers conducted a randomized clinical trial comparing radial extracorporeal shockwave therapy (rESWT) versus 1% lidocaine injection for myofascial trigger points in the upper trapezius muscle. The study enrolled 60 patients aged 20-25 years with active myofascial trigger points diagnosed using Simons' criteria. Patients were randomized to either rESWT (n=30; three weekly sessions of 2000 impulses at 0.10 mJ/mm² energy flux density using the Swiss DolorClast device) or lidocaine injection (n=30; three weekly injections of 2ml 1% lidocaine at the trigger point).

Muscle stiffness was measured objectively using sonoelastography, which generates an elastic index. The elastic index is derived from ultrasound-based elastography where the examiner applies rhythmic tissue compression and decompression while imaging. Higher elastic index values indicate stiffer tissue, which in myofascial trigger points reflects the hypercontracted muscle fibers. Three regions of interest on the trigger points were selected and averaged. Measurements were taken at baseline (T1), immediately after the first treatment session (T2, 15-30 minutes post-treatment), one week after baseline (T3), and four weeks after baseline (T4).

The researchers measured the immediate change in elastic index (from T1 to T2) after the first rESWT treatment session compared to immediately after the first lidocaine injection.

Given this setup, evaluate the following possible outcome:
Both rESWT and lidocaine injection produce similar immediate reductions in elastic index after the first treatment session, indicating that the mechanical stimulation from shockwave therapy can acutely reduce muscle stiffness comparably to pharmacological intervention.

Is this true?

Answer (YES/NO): NO